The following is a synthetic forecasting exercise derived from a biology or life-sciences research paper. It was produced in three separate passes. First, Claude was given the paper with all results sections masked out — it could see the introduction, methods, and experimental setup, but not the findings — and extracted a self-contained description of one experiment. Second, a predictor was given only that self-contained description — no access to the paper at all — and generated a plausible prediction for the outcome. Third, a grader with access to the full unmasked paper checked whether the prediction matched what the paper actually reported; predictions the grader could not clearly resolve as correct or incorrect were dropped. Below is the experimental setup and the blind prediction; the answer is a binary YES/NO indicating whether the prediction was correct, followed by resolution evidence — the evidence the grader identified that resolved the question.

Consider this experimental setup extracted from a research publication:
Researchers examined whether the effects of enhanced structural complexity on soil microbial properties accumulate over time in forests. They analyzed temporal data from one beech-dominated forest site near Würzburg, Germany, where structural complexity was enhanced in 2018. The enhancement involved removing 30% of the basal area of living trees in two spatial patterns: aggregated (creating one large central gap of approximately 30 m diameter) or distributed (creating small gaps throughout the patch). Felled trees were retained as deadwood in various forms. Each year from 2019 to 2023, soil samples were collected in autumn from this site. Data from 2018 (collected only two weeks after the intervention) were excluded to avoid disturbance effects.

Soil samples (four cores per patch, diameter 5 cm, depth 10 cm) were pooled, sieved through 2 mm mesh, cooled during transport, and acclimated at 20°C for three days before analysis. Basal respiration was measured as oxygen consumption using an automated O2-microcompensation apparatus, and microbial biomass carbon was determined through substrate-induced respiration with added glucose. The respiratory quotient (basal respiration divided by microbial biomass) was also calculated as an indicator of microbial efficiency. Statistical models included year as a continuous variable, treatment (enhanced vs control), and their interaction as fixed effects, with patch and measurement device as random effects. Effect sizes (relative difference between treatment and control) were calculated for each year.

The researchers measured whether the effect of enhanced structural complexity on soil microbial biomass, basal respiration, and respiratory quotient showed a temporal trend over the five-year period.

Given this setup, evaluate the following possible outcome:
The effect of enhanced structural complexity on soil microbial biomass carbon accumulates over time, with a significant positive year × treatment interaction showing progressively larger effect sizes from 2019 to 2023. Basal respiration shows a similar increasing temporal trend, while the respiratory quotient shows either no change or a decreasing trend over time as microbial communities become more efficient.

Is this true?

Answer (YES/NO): NO